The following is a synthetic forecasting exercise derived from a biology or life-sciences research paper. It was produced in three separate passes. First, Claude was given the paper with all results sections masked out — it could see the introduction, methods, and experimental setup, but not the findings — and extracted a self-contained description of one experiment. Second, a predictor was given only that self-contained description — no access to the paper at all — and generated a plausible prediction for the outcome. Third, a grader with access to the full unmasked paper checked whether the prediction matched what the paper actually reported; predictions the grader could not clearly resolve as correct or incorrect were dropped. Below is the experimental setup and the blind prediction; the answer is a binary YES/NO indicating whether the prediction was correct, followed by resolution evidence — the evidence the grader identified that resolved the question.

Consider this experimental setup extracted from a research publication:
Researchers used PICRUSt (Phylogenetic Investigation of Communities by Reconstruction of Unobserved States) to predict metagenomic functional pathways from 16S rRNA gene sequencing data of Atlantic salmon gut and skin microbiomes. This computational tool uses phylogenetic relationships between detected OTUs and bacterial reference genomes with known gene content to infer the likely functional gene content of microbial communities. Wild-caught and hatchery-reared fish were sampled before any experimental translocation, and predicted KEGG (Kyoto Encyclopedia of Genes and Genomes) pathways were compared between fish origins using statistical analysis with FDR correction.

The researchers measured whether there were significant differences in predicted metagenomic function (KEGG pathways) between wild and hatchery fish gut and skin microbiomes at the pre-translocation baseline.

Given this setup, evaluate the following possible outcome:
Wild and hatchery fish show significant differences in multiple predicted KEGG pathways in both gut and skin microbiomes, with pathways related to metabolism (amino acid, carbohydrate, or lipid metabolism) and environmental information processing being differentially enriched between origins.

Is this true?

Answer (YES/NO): NO